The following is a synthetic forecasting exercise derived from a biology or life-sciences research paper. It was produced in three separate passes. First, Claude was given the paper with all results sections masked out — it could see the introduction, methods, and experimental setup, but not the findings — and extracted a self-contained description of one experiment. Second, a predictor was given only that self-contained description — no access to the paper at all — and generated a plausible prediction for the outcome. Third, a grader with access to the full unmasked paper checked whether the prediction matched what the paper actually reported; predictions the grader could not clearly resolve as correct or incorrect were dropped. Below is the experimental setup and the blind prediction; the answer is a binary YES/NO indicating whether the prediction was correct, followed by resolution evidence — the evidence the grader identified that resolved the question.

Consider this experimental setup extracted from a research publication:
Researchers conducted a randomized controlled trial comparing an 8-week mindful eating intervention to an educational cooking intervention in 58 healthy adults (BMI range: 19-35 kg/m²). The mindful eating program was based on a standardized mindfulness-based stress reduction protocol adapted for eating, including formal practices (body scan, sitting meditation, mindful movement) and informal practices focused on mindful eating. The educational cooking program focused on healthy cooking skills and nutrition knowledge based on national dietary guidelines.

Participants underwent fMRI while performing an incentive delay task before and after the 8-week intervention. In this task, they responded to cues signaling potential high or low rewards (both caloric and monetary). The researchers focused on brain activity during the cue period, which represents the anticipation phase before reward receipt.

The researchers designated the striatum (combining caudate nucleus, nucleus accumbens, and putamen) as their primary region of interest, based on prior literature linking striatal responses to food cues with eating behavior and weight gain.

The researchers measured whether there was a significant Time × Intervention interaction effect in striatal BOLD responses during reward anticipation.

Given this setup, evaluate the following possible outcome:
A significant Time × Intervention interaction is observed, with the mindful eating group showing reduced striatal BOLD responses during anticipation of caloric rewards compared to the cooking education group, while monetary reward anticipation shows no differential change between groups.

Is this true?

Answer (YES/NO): NO